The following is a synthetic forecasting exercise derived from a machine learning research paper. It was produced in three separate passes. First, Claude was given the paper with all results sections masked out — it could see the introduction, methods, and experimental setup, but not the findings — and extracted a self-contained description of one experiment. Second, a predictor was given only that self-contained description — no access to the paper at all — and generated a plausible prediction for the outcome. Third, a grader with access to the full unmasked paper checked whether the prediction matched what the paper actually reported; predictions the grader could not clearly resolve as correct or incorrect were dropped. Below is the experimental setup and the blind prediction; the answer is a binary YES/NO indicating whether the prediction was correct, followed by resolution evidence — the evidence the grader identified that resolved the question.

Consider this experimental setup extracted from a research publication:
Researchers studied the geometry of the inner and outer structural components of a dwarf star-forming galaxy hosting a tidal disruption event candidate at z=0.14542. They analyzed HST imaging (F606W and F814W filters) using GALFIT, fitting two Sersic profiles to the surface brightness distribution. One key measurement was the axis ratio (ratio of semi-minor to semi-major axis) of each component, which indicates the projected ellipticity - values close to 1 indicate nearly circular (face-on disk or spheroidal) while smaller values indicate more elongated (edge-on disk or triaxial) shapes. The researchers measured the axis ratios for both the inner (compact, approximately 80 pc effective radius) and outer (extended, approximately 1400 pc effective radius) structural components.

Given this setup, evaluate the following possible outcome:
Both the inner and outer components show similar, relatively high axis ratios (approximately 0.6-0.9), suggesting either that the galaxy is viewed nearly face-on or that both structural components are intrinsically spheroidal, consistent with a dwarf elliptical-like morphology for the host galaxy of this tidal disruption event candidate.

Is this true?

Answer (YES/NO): NO